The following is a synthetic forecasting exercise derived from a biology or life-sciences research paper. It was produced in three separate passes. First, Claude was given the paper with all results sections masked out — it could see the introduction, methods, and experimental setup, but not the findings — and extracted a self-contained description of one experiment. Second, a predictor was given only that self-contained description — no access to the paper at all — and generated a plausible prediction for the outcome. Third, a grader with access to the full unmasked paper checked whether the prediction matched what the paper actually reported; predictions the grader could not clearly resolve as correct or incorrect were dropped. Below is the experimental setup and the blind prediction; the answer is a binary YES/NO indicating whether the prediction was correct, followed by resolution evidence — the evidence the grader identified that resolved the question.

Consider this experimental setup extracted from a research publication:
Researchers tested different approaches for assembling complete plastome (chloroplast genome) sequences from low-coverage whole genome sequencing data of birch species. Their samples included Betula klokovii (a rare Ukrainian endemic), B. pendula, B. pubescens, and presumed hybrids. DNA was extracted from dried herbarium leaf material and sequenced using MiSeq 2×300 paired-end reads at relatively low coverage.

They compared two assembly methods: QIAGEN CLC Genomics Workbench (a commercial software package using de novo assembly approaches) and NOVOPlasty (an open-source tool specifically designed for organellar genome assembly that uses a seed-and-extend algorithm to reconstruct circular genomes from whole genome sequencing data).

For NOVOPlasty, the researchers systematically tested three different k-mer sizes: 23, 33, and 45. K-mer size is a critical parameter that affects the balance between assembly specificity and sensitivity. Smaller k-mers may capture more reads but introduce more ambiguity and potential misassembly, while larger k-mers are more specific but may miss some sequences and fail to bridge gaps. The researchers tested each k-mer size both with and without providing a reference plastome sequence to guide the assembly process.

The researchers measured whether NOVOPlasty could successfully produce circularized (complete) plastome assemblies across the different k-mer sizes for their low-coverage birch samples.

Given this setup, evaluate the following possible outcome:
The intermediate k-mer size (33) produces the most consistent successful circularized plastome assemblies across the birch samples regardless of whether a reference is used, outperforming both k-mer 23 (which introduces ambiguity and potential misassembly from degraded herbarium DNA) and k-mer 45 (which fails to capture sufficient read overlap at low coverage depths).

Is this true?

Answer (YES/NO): NO